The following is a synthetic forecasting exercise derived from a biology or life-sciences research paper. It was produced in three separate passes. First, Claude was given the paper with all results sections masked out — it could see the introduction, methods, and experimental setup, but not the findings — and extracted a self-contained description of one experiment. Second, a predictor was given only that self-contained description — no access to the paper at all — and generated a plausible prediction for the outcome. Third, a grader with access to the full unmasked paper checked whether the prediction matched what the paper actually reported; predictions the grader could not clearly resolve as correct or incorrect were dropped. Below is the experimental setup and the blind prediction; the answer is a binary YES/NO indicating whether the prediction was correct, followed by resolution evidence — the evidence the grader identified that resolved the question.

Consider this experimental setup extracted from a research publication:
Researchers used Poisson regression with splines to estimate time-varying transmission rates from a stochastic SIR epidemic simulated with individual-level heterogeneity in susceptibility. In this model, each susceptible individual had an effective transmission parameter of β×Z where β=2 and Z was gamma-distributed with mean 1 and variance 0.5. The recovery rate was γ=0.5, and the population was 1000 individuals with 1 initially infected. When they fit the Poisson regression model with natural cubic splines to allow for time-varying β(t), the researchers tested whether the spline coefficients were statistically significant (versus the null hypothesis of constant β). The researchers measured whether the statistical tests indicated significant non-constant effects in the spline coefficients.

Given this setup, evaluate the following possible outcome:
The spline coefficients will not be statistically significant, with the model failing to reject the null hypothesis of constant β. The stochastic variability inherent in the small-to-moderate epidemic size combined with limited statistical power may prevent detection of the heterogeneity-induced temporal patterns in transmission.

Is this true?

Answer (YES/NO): NO